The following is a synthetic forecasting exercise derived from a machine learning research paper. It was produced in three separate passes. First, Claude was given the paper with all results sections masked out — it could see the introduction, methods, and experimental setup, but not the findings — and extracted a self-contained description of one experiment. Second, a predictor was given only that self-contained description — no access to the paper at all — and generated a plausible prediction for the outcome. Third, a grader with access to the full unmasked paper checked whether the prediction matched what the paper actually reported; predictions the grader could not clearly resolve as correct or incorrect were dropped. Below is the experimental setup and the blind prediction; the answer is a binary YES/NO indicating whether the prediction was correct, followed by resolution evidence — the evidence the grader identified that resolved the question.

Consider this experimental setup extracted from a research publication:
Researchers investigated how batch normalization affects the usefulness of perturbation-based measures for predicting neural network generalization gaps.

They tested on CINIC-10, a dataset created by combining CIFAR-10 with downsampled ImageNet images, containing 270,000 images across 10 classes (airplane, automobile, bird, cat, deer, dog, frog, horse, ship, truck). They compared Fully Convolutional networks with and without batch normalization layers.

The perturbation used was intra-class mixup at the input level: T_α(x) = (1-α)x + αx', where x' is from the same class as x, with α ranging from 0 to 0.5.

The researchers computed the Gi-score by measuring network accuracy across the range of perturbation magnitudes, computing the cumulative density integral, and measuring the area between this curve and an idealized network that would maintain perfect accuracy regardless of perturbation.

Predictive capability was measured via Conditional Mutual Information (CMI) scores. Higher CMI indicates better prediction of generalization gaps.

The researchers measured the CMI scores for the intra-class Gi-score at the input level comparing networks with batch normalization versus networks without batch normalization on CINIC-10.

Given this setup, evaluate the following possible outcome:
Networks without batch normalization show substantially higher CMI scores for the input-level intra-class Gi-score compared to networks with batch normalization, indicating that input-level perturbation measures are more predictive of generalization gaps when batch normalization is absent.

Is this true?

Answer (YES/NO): NO